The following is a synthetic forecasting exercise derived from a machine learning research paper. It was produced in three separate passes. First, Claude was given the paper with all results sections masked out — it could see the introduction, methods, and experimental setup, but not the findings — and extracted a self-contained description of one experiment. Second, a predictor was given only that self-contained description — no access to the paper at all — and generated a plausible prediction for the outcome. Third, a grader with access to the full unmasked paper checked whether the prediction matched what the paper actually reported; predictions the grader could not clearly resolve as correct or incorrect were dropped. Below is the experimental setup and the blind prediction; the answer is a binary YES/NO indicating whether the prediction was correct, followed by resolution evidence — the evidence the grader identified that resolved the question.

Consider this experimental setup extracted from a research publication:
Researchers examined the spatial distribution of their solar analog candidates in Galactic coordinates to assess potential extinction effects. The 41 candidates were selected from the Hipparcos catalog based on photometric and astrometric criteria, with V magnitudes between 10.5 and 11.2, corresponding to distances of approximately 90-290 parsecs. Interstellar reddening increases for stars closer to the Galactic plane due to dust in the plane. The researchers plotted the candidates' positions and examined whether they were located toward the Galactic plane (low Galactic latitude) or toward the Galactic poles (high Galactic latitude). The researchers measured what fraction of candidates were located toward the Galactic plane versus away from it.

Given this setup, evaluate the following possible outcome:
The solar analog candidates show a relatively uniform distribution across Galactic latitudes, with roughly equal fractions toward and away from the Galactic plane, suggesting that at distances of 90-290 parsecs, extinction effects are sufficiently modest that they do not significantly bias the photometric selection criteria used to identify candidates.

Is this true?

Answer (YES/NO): NO